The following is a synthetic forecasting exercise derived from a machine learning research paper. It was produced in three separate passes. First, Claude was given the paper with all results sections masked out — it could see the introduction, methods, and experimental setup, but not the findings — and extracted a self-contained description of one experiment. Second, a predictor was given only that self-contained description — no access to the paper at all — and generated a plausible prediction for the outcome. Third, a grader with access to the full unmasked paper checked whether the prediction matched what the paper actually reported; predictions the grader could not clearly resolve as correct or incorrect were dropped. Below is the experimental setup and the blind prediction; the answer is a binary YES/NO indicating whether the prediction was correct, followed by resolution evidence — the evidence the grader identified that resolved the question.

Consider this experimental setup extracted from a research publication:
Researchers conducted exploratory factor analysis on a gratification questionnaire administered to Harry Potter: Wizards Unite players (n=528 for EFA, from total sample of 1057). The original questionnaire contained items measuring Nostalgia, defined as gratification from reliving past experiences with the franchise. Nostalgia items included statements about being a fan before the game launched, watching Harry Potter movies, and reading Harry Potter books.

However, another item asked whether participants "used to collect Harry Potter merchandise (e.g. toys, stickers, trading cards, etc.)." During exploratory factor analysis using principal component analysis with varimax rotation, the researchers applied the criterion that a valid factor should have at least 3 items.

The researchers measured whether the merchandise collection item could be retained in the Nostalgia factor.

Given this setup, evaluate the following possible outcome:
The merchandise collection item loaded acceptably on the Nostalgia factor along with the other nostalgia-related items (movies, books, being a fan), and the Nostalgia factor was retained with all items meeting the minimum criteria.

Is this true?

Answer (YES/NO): NO